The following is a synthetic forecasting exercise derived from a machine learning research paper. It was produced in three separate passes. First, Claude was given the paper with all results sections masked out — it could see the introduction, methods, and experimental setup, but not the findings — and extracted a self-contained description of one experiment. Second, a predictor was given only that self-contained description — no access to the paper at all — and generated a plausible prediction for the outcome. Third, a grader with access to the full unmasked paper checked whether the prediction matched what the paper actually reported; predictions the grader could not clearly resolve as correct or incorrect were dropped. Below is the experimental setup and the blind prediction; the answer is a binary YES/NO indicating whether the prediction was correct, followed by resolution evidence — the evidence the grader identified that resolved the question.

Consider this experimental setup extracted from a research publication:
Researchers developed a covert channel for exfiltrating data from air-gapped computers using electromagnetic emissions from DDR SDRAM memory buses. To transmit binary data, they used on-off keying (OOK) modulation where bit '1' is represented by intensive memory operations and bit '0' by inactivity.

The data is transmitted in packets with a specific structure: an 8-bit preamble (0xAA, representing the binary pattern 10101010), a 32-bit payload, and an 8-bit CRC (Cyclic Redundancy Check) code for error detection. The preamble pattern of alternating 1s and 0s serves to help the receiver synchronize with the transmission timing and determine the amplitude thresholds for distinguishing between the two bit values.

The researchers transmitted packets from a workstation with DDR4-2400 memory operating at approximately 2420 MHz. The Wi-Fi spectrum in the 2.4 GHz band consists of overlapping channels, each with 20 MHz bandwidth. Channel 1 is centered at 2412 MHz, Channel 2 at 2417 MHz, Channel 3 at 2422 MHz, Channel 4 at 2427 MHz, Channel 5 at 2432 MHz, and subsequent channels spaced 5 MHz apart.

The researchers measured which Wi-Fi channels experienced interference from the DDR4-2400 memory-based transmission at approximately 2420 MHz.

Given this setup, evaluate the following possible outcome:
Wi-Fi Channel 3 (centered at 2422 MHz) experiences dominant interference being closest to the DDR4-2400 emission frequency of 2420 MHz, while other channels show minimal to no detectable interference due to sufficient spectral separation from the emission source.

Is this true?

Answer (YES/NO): NO